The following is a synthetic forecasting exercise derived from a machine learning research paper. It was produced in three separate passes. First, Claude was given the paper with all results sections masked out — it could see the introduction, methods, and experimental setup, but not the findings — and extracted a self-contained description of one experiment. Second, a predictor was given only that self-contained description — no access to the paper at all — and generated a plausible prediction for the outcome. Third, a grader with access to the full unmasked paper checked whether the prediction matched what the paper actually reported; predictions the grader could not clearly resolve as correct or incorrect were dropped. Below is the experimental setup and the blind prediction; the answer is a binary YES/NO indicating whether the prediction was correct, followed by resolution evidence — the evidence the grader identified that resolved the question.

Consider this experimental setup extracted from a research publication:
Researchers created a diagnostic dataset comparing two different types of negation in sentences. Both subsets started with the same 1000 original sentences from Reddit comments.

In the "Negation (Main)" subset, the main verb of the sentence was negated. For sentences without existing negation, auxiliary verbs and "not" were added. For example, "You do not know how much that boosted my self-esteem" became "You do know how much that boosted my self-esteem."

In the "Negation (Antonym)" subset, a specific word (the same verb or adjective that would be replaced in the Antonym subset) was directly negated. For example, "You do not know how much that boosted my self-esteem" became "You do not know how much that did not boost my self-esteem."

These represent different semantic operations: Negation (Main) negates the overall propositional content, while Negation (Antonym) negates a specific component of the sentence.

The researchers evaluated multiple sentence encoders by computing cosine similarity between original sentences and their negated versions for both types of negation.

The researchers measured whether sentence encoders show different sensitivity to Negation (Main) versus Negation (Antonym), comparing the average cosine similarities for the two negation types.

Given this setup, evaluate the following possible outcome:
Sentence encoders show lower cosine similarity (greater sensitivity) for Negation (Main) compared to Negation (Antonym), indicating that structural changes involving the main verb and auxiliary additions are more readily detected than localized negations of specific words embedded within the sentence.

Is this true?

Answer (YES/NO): YES